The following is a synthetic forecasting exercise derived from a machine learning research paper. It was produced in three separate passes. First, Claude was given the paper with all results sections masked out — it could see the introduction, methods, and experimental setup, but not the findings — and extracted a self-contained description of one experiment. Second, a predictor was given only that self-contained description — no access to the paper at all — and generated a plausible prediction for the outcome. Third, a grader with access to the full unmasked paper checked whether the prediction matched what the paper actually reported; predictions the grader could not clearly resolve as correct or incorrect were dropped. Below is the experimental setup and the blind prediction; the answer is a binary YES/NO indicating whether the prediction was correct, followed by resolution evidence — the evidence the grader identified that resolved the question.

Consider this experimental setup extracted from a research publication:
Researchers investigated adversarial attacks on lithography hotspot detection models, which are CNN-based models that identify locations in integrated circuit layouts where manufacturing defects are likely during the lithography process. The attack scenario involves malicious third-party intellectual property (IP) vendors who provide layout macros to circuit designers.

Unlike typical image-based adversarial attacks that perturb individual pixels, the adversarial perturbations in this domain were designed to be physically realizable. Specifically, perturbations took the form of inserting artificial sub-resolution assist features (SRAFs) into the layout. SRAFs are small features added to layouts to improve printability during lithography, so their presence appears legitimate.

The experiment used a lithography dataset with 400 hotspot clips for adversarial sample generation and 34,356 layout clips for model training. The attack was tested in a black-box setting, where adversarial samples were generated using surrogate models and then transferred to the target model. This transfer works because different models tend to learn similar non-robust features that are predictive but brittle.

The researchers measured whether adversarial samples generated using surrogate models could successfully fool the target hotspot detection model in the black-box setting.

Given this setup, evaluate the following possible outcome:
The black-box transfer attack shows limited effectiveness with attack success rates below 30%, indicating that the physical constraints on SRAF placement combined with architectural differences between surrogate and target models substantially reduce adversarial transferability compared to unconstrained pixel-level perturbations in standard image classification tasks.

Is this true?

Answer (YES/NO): YES